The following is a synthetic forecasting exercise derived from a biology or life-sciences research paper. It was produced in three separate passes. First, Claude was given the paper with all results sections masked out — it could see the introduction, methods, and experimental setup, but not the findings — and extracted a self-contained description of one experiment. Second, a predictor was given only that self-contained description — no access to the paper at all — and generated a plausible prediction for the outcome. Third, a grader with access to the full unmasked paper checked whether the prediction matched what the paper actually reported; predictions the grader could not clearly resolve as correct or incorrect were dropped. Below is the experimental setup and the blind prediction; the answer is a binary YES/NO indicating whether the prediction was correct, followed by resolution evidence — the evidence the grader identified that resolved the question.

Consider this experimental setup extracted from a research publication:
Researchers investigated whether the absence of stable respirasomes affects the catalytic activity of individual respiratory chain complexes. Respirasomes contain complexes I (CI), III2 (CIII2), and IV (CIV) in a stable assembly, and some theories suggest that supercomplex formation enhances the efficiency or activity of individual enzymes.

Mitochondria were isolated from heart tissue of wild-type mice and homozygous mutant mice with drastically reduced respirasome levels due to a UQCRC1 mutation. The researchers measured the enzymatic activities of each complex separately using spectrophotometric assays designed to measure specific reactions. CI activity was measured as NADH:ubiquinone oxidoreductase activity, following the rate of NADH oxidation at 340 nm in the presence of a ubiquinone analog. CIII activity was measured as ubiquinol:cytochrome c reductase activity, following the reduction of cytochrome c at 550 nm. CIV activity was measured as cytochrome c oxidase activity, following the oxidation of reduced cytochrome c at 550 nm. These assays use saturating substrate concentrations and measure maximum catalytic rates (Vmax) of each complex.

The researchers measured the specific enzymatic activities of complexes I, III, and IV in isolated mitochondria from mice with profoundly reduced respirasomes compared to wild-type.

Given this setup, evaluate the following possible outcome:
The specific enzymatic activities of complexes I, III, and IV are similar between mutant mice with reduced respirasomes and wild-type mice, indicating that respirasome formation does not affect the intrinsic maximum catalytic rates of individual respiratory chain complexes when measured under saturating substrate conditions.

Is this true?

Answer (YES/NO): YES